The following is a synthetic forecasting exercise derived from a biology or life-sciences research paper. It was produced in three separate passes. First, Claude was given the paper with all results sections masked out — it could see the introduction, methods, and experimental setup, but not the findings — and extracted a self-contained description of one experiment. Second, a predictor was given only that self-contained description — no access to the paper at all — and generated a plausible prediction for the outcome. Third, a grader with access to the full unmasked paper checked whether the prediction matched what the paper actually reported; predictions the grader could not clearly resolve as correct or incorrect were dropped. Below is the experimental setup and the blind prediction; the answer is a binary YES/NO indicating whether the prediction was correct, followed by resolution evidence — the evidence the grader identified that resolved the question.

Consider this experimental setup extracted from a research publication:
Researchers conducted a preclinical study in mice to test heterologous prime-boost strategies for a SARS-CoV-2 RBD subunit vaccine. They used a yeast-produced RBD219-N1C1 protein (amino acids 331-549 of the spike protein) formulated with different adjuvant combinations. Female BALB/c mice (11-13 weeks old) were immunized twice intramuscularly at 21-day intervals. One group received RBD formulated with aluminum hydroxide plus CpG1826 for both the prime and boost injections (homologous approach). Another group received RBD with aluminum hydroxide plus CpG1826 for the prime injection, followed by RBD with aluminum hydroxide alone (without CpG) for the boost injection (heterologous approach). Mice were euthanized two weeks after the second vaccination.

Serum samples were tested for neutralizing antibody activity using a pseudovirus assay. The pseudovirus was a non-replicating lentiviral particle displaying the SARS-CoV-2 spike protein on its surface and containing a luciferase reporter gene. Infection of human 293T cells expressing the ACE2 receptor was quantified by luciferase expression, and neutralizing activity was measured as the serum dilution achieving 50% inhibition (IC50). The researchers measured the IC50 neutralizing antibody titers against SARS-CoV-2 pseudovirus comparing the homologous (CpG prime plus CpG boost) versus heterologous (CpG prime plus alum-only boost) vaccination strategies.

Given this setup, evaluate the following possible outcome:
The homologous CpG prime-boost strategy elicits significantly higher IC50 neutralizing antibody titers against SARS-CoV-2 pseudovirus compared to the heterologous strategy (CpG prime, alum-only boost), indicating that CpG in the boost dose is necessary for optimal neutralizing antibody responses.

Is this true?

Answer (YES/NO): NO